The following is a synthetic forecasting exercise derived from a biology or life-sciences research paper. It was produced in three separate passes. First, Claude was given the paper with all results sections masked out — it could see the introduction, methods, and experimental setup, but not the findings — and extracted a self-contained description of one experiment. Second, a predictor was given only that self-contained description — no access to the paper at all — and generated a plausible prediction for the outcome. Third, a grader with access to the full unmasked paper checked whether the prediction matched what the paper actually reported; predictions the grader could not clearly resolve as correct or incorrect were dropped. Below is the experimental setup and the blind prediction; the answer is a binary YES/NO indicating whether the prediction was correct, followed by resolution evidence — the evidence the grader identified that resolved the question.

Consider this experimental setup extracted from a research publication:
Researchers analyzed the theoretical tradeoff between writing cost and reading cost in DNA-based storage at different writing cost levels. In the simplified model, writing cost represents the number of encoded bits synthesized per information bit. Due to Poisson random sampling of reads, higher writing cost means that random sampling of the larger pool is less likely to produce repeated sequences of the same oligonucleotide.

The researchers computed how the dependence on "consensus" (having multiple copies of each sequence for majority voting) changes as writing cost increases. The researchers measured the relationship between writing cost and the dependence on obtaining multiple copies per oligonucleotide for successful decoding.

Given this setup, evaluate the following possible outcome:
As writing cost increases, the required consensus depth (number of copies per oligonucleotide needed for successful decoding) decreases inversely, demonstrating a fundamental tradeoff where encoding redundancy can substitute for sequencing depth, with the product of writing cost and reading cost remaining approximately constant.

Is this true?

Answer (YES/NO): NO